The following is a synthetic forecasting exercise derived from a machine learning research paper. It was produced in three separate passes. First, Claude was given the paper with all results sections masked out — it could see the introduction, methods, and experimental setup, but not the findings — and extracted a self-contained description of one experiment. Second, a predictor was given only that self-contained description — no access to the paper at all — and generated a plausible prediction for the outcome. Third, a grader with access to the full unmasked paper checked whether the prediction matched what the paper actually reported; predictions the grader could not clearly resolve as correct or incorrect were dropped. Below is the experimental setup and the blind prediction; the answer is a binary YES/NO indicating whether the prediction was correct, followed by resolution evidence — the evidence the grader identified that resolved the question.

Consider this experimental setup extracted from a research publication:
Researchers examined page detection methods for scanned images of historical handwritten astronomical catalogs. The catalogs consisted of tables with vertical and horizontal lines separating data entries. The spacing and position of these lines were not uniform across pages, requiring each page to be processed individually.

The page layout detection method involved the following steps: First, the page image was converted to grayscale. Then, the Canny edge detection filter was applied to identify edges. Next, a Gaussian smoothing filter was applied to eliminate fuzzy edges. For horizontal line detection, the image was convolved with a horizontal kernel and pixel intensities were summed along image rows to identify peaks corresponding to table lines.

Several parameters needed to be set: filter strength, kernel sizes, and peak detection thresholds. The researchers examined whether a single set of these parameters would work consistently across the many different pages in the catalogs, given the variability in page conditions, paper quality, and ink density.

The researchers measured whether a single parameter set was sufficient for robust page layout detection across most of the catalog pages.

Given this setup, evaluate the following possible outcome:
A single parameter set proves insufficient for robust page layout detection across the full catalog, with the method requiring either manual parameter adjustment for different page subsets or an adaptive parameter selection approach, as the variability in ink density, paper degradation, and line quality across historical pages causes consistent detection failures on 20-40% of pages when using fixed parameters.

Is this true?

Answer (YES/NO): NO